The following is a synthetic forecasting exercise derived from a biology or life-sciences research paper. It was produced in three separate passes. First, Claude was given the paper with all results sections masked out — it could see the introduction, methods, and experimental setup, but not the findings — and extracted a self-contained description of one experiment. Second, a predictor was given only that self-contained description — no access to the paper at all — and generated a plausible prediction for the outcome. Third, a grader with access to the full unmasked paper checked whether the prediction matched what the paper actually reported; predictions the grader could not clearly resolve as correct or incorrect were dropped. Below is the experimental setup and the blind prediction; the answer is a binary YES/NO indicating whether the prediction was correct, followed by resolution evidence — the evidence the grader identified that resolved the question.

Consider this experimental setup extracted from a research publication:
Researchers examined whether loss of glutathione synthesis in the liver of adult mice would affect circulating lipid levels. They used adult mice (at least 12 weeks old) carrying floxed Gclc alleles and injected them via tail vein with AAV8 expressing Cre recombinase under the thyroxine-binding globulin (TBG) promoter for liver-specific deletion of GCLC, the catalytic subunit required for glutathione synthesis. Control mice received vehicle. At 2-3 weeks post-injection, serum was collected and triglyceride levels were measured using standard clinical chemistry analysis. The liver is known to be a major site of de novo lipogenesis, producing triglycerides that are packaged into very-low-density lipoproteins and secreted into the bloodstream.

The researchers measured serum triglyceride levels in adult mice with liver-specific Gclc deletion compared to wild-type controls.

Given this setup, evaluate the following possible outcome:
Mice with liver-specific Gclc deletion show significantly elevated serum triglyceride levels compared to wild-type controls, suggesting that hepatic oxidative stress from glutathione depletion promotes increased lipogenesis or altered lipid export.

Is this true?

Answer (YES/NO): NO